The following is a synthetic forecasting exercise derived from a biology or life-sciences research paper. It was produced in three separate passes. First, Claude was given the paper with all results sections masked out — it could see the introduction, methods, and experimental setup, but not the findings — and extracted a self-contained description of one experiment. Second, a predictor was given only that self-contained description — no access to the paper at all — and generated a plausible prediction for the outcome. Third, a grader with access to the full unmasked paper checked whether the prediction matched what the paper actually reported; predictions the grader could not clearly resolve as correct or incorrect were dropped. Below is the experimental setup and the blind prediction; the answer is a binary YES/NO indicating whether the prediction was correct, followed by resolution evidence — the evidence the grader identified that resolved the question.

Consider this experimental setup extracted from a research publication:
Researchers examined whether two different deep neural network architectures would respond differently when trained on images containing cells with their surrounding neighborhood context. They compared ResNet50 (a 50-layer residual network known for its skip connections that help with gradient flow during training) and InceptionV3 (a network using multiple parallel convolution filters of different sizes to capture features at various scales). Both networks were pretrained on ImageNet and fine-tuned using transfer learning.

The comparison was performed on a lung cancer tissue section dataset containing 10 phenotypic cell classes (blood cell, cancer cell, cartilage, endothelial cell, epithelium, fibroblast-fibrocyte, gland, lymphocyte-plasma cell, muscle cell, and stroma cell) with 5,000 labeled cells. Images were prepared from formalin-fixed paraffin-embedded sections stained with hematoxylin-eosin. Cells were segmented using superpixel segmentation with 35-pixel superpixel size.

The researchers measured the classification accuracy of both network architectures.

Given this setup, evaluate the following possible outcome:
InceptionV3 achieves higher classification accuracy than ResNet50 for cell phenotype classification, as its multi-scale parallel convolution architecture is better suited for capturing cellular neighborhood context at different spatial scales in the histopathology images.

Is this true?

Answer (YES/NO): YES